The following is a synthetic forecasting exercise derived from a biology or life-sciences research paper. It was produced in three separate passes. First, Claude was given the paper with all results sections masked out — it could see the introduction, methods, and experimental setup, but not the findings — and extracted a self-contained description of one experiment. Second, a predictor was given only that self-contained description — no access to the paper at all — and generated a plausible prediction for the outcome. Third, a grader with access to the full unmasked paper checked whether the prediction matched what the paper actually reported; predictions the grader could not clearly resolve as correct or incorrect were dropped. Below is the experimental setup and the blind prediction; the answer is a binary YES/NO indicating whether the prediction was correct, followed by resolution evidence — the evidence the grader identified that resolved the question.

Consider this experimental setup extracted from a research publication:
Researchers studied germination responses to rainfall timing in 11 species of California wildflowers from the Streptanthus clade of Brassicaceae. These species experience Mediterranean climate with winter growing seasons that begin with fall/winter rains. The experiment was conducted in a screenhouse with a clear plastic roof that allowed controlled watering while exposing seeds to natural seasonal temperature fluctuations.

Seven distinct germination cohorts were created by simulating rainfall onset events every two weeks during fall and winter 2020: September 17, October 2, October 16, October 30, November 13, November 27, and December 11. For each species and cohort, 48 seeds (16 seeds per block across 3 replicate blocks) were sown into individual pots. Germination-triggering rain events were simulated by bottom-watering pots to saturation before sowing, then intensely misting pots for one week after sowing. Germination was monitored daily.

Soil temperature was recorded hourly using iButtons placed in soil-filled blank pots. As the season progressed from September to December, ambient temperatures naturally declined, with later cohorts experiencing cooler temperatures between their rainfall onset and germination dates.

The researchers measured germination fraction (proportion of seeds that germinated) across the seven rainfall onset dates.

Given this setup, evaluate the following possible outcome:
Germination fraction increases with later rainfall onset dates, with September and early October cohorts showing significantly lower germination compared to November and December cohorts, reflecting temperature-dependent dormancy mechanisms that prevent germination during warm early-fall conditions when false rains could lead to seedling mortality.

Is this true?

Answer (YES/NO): NO